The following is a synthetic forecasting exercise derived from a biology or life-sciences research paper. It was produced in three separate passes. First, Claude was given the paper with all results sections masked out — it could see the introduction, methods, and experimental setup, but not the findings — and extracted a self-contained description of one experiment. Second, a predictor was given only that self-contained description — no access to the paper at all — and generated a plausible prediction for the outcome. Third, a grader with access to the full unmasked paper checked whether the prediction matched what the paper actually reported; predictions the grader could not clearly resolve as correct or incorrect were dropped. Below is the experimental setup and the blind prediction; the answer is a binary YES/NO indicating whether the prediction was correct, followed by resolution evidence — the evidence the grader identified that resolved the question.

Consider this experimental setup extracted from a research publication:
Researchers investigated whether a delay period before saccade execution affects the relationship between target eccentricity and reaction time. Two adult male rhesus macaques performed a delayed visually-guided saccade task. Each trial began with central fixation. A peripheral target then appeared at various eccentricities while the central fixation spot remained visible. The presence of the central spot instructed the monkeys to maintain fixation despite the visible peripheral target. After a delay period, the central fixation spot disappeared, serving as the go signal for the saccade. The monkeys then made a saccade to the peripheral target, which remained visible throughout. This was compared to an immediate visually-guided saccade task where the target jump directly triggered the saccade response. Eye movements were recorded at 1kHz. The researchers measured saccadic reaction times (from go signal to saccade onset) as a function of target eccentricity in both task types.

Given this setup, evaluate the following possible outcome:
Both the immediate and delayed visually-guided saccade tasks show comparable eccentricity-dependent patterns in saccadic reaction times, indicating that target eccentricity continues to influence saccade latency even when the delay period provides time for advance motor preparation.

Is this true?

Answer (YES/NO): YES